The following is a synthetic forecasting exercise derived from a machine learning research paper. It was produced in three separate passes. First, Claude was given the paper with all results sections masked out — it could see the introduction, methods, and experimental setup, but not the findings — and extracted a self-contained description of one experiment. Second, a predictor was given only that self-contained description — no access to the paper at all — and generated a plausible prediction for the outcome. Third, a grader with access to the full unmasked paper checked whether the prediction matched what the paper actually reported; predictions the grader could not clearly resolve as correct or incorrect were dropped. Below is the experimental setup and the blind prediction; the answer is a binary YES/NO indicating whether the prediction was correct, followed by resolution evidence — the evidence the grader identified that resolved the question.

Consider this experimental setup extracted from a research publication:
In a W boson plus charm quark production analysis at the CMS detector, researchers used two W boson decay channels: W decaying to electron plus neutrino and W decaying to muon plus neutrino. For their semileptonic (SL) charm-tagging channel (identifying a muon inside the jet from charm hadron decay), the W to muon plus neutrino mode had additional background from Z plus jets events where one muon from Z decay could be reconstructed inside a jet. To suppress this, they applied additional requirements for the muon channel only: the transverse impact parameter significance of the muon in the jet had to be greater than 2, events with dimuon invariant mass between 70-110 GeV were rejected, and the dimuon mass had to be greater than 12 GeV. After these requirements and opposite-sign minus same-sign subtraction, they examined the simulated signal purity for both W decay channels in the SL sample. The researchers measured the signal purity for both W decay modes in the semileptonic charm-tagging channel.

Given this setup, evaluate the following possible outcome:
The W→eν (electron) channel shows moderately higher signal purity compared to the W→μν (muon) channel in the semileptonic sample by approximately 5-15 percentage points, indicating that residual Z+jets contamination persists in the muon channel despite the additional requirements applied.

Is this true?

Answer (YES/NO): YES